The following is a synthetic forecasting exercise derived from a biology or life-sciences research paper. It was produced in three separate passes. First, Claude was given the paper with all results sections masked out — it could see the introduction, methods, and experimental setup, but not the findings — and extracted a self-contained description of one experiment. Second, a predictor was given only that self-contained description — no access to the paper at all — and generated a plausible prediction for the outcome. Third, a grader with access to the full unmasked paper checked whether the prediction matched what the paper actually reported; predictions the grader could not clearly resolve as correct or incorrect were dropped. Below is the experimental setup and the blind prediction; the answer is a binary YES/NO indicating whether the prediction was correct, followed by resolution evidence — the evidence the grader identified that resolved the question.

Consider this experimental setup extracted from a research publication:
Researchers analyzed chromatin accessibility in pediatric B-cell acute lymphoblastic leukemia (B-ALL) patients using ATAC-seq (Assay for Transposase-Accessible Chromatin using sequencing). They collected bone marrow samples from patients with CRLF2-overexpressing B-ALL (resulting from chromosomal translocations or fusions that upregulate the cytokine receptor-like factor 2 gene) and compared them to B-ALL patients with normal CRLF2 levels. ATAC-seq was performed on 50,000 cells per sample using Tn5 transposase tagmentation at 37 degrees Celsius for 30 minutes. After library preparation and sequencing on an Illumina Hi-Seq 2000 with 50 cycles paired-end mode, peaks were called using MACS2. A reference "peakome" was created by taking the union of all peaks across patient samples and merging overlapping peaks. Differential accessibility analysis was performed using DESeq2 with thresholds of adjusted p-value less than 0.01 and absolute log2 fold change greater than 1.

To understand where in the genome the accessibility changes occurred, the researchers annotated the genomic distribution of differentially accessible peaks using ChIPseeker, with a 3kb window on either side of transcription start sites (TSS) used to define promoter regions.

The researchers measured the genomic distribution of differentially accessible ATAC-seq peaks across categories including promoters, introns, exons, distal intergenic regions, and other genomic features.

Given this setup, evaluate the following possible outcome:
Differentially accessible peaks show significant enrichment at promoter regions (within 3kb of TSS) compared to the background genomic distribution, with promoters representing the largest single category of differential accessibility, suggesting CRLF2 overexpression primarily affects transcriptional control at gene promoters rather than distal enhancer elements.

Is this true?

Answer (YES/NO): YES